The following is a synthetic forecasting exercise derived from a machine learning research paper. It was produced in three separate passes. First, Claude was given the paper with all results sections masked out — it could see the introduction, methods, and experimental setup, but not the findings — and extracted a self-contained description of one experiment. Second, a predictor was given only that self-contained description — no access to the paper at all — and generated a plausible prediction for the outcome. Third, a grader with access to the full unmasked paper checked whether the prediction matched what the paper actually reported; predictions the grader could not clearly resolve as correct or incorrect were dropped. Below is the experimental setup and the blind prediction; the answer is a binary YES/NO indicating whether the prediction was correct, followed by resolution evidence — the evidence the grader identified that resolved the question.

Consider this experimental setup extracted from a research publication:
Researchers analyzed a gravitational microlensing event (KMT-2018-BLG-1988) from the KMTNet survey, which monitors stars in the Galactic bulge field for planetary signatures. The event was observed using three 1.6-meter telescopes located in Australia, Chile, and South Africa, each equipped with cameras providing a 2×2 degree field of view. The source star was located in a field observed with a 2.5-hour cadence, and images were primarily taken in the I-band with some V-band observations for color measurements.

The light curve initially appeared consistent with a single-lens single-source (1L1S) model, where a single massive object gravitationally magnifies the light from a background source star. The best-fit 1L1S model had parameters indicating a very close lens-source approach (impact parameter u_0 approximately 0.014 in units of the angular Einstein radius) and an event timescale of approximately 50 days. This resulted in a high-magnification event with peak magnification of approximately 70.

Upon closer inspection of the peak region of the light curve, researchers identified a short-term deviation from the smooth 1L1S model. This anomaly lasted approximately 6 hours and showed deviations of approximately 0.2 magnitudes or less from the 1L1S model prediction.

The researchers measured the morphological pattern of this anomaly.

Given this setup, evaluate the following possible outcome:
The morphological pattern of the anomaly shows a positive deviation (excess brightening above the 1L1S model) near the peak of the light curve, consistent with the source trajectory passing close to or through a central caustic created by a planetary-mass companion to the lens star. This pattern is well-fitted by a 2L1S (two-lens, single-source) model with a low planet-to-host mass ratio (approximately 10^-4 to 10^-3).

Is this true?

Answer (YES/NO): NO